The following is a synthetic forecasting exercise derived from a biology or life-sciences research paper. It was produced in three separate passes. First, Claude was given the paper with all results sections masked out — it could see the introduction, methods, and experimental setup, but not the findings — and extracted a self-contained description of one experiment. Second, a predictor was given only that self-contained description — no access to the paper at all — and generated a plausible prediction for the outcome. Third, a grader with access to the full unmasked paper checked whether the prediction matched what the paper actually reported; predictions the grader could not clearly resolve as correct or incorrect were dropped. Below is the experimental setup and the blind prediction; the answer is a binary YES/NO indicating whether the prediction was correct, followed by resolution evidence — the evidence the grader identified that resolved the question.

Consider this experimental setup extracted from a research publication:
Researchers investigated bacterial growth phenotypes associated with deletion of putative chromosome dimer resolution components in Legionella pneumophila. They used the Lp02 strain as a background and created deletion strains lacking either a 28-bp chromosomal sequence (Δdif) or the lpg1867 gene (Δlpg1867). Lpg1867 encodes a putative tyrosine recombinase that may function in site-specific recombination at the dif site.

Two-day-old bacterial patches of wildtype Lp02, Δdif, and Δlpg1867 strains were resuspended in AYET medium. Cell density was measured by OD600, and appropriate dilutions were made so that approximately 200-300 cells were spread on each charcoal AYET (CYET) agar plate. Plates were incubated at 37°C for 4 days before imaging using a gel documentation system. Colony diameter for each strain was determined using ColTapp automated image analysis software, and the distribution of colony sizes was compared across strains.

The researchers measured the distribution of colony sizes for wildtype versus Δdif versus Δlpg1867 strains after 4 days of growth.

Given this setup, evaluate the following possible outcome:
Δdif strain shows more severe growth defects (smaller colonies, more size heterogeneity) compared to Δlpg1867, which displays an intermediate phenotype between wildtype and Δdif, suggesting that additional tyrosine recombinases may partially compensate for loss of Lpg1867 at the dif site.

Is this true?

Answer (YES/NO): NO